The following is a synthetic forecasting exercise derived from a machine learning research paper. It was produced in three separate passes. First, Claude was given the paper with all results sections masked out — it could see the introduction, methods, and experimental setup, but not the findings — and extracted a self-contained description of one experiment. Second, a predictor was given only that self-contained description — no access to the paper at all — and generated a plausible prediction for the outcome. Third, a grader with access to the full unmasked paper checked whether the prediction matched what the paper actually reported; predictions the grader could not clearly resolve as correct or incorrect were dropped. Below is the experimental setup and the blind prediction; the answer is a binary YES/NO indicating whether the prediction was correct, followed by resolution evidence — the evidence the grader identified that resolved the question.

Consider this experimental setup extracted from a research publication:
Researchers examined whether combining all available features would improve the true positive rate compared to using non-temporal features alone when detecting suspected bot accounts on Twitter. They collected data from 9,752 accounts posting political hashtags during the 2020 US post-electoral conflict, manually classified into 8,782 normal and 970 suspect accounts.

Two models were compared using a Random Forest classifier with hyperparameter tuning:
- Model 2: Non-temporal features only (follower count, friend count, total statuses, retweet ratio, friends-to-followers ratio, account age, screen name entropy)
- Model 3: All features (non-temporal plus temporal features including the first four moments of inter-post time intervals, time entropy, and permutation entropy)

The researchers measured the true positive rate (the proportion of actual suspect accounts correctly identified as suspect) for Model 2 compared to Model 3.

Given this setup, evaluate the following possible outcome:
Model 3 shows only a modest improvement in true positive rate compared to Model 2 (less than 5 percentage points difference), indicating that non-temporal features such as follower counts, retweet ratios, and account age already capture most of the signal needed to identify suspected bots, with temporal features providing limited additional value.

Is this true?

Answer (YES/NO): NO